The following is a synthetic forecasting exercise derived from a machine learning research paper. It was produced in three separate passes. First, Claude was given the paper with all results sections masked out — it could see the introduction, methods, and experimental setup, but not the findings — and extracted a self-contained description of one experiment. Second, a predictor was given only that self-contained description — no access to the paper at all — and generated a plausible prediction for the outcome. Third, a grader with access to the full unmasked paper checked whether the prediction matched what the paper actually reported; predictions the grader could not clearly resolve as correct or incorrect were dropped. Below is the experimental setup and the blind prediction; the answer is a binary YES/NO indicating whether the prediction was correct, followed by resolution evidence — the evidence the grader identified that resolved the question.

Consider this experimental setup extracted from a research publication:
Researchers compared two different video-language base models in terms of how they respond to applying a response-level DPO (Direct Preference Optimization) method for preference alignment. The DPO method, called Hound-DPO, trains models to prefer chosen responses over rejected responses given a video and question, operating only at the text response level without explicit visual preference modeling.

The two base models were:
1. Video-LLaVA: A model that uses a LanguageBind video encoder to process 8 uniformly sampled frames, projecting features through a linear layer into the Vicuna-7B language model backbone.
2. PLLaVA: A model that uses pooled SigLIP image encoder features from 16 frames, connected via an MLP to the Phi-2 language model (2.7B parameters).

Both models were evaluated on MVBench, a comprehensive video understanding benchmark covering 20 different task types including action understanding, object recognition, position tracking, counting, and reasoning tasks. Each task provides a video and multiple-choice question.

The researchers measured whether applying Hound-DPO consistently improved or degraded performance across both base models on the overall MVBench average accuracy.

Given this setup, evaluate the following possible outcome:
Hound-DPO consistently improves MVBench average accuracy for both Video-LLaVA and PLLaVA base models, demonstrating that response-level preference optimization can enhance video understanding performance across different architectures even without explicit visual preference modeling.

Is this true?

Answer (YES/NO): NO